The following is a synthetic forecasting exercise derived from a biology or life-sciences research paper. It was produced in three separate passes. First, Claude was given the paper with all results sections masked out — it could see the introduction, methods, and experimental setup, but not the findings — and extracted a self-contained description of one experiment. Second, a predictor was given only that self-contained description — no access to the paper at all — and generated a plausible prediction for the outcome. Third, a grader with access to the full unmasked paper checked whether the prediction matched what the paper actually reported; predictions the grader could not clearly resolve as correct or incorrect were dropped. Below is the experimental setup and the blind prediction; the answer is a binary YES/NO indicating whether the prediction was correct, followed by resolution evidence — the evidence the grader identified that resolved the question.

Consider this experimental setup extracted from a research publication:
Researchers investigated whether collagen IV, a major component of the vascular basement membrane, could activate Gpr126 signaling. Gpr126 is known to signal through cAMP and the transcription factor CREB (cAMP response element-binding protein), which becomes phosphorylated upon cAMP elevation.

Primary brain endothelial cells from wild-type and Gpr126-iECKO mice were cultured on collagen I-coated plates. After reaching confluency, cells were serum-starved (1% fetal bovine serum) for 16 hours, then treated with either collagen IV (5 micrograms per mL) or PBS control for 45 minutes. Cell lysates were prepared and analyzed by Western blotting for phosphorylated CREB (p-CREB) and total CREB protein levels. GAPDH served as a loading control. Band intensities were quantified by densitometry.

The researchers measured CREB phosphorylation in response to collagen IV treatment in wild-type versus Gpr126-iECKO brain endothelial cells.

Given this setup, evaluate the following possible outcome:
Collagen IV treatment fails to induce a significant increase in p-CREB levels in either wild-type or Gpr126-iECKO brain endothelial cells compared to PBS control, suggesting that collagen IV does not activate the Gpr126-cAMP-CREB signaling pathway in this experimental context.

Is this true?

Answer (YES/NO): NO